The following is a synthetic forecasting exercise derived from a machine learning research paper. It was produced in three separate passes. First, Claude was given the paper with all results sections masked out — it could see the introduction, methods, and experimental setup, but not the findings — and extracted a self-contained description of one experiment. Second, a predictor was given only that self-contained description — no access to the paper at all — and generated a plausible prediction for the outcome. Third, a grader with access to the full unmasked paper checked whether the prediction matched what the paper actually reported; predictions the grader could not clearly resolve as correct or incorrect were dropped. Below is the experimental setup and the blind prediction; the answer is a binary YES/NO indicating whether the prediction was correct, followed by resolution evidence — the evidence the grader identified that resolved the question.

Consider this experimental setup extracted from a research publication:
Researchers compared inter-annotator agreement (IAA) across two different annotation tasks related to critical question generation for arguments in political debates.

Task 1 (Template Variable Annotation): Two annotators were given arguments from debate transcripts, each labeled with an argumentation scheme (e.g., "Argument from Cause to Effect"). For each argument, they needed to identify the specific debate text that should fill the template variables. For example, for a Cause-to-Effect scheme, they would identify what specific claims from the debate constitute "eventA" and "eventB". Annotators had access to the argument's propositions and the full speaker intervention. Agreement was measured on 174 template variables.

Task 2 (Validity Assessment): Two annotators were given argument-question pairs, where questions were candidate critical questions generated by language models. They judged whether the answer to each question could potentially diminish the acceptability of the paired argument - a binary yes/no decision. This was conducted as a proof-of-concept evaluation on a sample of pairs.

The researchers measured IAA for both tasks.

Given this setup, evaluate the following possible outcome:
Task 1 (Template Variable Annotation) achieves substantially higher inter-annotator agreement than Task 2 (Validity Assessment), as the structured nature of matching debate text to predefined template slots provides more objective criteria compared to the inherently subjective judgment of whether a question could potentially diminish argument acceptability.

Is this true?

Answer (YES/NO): YES